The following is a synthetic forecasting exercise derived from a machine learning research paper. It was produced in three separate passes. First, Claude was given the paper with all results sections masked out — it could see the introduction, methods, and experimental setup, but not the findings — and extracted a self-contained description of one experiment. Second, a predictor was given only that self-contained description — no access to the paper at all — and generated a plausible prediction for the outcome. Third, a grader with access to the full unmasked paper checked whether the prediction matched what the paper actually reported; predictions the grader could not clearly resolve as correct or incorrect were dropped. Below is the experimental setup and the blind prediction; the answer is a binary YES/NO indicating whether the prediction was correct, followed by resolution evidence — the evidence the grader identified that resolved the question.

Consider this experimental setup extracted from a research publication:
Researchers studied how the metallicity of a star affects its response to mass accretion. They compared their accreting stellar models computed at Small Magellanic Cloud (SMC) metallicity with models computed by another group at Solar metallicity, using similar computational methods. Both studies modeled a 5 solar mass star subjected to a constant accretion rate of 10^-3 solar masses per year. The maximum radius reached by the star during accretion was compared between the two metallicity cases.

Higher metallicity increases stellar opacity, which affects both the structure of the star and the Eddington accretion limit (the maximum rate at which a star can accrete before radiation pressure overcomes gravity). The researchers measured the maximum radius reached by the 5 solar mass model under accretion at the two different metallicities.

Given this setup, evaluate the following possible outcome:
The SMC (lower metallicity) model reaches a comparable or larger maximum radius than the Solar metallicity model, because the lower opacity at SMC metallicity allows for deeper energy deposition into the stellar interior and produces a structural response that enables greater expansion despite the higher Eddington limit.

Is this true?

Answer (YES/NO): NO